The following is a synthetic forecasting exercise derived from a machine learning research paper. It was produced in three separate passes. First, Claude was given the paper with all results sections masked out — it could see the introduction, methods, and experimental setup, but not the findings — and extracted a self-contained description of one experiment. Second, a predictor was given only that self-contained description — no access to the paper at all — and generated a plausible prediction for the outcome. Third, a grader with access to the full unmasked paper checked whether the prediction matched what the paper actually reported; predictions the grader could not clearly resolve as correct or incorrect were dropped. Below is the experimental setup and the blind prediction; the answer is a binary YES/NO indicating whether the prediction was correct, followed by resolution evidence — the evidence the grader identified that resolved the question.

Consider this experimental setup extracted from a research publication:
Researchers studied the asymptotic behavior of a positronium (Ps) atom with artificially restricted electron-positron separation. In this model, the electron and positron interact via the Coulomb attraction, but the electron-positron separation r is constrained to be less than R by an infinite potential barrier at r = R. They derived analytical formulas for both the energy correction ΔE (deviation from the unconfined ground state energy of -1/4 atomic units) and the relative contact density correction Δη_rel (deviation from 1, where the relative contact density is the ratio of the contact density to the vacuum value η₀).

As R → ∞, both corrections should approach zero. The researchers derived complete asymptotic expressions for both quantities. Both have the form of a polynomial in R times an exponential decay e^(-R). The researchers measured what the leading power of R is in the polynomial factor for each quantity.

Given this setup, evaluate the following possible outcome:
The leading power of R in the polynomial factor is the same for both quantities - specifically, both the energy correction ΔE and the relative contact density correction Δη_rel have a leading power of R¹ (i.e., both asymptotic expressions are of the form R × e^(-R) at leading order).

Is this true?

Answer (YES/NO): NO